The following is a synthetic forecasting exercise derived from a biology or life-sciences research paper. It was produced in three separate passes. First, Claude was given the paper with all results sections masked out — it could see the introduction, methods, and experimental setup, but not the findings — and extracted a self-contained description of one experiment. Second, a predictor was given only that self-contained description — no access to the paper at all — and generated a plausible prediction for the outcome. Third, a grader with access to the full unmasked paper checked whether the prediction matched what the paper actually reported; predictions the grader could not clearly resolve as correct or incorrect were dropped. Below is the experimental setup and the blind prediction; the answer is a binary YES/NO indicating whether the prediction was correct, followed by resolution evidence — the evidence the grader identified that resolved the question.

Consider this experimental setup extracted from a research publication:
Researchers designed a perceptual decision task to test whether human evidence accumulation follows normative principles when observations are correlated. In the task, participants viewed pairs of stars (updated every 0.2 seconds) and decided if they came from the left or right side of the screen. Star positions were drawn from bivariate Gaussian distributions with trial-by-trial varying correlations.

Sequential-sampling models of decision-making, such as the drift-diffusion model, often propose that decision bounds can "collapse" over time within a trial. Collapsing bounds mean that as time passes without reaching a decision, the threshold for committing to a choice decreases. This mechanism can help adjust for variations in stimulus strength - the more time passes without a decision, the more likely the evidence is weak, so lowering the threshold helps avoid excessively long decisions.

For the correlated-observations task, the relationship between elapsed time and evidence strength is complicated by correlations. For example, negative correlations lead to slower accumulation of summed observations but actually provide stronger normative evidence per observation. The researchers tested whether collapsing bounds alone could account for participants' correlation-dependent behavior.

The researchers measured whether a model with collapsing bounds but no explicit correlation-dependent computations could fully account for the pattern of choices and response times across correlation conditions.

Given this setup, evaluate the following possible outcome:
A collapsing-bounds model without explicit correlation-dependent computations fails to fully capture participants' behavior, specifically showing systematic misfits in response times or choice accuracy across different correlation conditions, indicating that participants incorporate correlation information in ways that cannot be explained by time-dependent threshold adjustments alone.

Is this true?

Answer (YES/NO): YES